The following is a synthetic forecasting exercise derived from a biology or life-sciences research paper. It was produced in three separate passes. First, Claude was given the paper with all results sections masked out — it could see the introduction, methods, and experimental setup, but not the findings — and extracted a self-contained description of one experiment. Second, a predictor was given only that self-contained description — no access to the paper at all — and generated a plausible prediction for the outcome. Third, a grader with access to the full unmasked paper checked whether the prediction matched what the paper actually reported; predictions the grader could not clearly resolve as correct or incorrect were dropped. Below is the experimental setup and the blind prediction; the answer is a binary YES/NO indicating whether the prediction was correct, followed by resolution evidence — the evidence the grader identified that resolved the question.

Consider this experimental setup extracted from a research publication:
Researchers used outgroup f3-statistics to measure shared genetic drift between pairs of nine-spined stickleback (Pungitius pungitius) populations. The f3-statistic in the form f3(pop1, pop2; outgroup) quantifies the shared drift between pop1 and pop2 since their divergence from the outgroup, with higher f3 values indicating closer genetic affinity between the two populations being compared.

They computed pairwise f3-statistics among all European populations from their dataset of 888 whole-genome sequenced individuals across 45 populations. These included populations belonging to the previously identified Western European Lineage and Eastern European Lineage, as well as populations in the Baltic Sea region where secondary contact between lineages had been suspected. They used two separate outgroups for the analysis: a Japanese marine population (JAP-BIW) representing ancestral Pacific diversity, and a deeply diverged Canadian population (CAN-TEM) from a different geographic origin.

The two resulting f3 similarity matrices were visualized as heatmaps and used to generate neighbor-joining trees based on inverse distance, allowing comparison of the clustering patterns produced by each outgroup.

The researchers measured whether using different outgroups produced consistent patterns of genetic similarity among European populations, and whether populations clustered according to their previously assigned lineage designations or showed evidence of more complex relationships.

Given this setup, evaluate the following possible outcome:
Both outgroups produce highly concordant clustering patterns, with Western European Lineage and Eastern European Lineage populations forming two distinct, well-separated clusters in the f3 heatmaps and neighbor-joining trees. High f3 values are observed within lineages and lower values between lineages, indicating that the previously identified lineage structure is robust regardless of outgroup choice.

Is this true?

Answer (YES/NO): NO